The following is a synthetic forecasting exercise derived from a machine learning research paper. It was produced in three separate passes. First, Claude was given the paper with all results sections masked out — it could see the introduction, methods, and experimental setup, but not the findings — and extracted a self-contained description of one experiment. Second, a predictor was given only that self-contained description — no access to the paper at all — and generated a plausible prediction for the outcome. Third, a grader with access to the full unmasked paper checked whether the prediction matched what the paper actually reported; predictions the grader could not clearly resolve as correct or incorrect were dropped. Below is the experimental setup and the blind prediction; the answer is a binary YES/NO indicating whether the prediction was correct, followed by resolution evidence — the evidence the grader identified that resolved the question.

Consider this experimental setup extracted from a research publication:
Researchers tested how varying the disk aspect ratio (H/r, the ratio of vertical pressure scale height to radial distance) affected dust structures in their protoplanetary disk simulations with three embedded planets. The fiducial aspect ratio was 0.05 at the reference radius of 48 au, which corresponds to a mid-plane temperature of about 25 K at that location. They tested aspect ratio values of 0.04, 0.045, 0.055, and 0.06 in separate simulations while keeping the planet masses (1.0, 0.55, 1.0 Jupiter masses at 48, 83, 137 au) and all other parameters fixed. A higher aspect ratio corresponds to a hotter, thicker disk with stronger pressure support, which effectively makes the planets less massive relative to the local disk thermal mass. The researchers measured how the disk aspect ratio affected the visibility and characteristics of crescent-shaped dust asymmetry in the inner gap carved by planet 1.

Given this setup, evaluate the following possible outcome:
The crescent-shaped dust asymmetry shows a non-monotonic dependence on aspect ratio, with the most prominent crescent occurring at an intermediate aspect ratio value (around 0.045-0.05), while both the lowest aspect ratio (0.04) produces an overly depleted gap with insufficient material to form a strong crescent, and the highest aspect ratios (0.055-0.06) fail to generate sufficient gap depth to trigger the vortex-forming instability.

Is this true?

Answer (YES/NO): NO